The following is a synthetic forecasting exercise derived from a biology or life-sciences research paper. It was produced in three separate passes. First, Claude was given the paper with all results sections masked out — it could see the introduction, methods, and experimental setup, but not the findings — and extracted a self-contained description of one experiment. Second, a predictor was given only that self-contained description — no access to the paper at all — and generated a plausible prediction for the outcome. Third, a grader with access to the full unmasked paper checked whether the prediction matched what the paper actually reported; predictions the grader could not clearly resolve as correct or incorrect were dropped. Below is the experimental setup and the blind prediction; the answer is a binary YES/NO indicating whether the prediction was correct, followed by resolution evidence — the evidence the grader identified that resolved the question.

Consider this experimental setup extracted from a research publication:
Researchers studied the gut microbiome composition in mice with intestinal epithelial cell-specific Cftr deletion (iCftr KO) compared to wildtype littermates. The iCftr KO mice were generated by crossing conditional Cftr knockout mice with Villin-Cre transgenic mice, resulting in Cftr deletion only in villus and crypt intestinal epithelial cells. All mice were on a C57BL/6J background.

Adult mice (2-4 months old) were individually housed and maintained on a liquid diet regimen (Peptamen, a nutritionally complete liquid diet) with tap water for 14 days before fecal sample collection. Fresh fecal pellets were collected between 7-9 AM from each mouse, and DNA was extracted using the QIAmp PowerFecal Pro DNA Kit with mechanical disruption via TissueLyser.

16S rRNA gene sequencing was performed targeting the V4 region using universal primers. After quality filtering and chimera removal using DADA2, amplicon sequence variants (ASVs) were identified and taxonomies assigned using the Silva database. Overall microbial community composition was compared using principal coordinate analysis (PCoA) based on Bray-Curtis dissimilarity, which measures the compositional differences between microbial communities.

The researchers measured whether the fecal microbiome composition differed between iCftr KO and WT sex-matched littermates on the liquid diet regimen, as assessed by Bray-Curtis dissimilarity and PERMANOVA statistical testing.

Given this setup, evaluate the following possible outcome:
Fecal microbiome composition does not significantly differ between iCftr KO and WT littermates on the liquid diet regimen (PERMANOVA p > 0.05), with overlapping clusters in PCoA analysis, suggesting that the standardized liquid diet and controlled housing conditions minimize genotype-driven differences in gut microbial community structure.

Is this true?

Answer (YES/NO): NO